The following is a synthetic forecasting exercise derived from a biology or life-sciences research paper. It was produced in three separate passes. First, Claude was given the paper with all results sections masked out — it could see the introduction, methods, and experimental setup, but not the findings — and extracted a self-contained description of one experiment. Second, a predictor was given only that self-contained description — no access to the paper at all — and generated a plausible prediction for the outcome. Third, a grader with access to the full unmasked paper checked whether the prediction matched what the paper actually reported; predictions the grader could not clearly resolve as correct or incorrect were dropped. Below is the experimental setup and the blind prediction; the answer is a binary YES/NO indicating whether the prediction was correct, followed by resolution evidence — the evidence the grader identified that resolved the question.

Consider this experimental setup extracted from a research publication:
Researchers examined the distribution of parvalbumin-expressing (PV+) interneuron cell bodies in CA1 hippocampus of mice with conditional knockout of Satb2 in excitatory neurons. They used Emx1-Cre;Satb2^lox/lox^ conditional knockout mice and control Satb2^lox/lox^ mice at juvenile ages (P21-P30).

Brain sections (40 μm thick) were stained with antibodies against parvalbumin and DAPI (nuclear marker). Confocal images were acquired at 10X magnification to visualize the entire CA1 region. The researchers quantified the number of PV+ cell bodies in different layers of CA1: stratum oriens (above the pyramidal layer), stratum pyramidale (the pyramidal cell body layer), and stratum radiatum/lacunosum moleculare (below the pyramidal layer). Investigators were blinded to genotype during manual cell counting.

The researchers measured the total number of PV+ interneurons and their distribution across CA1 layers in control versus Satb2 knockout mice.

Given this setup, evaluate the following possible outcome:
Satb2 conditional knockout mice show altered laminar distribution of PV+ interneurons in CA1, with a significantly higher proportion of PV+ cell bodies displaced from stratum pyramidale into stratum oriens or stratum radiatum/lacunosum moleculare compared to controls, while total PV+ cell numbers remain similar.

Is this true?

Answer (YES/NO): YES